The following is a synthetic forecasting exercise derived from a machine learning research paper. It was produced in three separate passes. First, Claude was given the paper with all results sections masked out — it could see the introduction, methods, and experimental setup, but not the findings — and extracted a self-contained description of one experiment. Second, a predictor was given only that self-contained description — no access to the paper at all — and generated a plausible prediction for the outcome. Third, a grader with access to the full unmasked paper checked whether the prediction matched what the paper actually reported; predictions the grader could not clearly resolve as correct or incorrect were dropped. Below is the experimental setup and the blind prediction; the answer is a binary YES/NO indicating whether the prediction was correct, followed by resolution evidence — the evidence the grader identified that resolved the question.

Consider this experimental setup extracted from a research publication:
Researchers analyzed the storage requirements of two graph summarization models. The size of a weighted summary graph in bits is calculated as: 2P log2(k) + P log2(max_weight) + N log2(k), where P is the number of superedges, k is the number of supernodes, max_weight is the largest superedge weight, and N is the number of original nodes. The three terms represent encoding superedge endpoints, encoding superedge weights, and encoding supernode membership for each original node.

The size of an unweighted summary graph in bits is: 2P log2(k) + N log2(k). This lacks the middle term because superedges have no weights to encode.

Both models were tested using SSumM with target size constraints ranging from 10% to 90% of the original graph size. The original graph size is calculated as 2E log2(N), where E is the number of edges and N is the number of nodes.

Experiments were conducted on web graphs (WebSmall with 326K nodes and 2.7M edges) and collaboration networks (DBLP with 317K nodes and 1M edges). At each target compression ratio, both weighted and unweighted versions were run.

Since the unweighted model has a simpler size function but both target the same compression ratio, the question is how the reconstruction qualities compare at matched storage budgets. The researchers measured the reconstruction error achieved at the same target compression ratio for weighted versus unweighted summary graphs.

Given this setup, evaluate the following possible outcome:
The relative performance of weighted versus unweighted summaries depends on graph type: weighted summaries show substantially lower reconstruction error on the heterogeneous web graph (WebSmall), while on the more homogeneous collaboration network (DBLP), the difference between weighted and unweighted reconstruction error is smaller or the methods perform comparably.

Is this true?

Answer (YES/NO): NO